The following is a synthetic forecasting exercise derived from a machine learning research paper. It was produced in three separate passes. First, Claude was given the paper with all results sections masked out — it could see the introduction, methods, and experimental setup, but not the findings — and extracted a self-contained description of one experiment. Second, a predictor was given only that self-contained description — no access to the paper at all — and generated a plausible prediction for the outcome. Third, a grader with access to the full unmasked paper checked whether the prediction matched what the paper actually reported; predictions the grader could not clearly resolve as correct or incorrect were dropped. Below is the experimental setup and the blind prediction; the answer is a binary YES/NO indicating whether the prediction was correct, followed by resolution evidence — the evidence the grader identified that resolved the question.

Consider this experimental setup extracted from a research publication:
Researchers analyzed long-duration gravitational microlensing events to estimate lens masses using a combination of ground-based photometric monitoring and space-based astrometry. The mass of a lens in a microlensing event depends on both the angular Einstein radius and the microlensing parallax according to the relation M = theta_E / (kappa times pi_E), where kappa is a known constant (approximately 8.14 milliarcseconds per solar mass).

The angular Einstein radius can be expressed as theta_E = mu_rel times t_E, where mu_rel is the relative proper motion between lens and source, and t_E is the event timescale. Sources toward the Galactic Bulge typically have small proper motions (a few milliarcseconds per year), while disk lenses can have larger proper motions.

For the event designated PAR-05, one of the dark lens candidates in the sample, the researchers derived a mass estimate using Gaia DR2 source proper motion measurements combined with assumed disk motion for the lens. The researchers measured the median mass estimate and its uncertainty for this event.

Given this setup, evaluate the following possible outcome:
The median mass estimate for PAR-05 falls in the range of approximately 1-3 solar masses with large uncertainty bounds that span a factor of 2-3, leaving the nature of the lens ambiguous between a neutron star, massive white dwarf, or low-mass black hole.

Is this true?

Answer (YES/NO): NO